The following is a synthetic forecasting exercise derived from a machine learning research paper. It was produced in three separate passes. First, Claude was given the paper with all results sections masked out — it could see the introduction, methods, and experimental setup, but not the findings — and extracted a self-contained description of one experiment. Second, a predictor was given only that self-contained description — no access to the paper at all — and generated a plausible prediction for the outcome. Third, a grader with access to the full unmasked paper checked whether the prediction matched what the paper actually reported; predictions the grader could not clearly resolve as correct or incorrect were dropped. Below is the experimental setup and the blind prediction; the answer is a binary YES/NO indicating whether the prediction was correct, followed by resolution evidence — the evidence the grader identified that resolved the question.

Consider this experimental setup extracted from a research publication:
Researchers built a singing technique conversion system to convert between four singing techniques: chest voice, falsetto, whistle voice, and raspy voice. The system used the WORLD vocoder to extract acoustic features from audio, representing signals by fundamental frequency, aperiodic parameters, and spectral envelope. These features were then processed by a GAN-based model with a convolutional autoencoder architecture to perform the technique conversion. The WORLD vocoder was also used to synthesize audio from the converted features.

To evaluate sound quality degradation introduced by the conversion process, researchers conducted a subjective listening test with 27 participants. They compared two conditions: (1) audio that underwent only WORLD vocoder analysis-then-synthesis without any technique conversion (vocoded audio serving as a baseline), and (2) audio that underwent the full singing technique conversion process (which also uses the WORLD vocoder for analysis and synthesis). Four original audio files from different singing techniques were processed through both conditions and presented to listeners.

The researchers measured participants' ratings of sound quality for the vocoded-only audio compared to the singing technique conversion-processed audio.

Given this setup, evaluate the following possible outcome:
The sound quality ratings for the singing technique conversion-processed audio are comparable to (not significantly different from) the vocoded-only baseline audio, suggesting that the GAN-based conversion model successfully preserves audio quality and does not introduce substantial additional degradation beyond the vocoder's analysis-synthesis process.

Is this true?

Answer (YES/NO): NO